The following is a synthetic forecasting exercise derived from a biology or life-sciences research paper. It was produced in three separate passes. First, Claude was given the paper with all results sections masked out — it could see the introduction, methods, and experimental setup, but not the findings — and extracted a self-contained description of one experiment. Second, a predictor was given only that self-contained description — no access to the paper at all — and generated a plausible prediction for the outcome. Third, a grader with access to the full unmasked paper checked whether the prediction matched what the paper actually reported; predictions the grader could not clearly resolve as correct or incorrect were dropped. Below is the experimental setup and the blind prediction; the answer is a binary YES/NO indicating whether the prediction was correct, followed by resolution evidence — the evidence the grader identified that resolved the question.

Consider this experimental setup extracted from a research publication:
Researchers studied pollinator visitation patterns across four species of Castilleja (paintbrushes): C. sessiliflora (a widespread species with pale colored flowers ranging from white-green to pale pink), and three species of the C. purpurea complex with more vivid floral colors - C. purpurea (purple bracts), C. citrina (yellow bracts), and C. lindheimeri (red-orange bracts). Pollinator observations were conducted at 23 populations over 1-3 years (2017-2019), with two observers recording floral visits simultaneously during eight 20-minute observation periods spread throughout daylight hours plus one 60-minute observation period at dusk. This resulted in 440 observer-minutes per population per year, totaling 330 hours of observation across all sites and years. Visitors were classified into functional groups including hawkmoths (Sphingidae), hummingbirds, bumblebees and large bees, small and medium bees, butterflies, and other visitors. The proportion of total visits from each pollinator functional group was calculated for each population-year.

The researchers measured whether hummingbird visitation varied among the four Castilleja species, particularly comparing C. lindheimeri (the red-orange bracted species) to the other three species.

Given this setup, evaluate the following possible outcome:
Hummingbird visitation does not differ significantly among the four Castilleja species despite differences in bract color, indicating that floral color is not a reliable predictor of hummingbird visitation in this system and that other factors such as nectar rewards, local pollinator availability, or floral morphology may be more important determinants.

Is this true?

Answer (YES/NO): NO